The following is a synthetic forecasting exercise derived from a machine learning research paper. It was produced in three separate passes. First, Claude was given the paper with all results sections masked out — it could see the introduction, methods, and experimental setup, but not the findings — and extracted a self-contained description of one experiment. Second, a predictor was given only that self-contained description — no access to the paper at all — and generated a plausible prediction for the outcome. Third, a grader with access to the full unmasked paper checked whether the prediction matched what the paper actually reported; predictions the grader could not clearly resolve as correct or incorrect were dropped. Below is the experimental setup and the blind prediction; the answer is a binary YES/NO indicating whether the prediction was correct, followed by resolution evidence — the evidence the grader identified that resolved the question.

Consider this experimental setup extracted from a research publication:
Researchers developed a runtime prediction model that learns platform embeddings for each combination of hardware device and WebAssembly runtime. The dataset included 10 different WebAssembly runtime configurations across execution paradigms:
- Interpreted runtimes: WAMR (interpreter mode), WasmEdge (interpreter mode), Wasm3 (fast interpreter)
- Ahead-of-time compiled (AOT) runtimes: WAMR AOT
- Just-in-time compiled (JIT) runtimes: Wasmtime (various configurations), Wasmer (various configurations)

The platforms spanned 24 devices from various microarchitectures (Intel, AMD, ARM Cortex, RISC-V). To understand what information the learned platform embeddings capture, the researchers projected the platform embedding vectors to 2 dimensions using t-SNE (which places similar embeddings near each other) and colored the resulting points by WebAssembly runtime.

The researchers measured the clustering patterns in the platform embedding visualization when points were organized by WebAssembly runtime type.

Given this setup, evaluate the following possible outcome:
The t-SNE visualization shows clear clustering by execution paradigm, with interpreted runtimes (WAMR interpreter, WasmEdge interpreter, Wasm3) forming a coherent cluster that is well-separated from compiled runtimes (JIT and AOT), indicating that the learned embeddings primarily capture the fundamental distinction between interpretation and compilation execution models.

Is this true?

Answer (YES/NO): NO